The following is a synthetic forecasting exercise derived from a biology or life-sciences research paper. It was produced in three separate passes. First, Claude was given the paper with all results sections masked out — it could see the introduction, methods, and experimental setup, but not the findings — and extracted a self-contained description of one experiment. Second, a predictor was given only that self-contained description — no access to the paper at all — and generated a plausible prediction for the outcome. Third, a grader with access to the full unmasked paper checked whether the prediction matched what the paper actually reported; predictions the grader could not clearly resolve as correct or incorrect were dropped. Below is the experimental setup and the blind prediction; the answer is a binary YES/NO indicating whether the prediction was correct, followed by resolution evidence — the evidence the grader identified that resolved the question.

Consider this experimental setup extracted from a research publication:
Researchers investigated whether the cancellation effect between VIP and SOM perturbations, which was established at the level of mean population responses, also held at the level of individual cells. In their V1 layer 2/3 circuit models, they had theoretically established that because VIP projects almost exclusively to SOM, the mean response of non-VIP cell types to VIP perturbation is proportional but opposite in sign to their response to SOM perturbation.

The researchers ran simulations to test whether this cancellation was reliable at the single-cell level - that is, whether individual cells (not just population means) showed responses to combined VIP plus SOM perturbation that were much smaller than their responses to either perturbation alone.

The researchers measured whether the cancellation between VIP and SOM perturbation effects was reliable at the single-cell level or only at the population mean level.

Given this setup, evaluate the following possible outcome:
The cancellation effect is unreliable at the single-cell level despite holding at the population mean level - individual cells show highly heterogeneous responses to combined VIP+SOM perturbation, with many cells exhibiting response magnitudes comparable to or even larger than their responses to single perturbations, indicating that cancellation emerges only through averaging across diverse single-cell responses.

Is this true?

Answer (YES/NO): NO